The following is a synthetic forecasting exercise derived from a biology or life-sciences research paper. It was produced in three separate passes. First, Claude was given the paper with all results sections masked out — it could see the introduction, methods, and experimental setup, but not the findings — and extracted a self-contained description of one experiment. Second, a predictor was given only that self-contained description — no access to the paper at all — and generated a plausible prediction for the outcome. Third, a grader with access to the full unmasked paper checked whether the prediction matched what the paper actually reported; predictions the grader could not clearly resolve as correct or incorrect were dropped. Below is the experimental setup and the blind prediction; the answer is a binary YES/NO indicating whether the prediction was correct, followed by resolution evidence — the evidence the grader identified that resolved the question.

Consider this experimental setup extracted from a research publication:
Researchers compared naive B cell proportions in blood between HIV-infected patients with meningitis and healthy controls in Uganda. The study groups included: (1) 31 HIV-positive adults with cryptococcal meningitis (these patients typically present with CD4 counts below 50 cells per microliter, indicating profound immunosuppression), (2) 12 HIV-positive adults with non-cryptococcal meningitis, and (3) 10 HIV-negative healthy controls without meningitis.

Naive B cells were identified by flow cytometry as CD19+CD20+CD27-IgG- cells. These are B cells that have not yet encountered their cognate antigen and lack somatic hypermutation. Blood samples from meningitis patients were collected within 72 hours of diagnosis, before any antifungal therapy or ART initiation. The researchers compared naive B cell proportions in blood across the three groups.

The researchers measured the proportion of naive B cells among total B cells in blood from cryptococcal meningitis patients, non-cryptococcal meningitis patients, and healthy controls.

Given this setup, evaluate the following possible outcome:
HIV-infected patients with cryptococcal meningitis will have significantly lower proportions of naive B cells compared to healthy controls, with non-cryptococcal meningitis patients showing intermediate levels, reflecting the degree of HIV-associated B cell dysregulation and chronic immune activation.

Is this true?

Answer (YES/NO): NO